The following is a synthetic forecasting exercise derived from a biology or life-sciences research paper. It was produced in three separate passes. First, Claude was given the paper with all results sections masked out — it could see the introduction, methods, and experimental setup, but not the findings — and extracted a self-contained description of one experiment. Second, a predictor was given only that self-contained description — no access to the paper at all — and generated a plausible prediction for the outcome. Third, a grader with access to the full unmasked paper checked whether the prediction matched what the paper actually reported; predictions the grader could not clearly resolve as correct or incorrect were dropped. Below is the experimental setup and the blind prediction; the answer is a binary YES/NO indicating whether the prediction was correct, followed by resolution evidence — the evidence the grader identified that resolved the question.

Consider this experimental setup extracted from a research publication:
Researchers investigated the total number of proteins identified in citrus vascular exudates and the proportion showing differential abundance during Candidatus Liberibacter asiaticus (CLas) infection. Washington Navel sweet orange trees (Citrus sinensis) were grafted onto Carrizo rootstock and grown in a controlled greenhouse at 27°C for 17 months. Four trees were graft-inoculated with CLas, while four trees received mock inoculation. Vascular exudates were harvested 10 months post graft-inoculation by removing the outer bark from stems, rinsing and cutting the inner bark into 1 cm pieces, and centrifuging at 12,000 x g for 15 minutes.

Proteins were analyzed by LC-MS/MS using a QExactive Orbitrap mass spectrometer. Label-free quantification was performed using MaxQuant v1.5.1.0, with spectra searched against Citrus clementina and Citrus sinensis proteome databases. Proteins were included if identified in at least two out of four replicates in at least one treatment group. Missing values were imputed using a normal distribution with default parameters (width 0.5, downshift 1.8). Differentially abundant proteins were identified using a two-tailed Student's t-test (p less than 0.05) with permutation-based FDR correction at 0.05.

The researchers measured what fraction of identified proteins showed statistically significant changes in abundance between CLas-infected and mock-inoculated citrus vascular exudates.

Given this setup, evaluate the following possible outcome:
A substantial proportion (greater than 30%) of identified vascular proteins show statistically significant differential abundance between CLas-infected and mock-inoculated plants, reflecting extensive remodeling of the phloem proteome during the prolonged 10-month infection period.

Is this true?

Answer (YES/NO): YES